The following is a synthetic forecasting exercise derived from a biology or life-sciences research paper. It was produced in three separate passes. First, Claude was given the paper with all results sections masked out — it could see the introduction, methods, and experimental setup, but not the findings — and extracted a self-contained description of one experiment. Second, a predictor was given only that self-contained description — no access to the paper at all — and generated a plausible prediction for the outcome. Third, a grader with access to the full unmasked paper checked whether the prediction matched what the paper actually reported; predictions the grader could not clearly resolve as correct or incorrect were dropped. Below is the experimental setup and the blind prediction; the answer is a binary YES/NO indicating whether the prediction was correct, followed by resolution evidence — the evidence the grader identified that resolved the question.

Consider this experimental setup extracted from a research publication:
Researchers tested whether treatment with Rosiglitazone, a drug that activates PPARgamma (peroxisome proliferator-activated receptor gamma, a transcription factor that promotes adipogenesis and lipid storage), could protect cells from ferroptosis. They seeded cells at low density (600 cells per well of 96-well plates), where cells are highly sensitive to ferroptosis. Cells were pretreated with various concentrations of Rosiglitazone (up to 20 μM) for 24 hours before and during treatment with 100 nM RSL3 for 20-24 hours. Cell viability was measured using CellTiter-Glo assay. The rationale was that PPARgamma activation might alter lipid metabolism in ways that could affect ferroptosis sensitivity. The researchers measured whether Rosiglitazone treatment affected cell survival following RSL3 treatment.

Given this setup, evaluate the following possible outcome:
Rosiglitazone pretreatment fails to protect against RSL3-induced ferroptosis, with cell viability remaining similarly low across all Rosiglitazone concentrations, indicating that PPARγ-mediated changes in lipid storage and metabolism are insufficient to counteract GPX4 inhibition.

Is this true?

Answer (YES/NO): YES